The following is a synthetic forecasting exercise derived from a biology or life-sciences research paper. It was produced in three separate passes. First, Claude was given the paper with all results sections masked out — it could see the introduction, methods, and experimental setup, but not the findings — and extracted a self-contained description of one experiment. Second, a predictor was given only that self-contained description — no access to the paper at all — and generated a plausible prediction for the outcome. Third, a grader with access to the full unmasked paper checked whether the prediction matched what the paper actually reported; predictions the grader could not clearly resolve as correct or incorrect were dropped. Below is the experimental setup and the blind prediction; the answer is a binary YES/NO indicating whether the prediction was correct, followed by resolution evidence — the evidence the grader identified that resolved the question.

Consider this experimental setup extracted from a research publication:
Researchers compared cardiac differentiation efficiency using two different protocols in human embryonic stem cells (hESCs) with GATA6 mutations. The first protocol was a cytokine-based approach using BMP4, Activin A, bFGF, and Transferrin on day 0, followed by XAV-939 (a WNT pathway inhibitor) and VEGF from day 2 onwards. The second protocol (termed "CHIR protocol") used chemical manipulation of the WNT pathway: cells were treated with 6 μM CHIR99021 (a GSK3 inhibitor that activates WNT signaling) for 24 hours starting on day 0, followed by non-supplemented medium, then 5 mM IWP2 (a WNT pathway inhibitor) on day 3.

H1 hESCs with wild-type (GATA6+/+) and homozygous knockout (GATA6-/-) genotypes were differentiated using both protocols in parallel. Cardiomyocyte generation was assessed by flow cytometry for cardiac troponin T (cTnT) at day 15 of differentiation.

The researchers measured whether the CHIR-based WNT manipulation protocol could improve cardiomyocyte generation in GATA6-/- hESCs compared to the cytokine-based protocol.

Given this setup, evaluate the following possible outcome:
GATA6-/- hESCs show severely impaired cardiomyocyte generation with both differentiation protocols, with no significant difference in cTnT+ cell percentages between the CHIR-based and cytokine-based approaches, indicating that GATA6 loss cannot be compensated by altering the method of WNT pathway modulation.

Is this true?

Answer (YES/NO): YES